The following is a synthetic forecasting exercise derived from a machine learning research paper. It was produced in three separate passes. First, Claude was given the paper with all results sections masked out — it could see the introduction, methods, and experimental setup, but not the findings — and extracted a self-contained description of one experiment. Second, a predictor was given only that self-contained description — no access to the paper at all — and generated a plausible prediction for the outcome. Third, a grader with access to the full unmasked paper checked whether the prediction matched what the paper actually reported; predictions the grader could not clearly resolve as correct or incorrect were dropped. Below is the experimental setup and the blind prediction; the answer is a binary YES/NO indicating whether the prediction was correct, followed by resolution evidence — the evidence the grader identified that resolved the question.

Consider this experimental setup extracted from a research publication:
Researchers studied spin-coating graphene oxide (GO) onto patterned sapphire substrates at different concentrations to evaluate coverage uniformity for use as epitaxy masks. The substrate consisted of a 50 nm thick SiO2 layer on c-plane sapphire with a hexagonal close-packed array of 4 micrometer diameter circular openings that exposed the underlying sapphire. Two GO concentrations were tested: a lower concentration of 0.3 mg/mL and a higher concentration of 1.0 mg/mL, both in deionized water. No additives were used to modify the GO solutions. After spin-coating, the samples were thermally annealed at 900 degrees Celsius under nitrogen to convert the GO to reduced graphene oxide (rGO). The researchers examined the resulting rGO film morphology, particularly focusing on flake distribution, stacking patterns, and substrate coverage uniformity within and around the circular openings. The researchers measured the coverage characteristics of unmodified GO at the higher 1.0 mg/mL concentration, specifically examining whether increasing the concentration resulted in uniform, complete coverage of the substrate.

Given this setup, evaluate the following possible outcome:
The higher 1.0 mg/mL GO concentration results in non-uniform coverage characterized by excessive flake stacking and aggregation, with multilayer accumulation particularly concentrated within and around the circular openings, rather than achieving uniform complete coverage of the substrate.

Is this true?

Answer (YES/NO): YES